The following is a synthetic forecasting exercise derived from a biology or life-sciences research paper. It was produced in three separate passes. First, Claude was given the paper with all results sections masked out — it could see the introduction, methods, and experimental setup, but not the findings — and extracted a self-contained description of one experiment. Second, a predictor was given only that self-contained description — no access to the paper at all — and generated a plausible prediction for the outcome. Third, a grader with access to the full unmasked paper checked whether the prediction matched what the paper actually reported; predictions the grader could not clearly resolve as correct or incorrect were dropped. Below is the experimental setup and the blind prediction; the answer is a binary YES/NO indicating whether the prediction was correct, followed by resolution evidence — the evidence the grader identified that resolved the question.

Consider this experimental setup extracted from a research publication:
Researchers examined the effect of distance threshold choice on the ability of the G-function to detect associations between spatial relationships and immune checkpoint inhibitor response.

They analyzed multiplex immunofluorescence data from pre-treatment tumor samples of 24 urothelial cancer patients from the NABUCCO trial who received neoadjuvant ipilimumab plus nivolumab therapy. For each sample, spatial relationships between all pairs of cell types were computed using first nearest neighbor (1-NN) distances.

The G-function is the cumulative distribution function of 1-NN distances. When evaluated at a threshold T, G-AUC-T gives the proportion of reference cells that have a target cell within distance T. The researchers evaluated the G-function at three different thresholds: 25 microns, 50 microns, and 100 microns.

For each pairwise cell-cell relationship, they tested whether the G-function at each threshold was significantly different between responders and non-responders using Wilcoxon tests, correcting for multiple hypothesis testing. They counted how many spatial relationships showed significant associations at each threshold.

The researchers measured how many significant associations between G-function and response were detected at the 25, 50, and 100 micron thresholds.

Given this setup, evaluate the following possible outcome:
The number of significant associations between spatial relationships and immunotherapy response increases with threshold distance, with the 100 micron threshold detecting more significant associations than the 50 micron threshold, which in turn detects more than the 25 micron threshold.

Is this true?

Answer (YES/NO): NO